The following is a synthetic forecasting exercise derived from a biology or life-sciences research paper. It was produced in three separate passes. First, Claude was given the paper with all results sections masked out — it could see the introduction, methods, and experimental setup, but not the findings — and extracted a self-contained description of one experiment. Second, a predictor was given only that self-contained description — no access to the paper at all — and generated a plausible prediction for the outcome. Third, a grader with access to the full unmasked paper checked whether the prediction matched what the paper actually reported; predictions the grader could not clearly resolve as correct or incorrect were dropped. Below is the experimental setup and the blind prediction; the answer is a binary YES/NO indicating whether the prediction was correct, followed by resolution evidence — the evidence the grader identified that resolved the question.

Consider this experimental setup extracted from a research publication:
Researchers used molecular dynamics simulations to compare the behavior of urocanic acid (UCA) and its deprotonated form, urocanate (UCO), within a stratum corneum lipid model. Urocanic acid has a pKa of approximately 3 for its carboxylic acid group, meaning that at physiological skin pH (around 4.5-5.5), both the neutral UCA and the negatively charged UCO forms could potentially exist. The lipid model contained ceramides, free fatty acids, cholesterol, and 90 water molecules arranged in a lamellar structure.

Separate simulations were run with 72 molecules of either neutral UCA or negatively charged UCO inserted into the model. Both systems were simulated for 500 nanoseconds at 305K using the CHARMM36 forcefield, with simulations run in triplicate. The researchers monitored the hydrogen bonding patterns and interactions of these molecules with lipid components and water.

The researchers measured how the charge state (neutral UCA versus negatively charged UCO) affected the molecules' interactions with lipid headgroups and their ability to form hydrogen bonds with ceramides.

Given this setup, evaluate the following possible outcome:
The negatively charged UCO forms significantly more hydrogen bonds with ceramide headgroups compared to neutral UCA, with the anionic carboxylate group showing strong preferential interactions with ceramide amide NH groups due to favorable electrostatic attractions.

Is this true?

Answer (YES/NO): NO